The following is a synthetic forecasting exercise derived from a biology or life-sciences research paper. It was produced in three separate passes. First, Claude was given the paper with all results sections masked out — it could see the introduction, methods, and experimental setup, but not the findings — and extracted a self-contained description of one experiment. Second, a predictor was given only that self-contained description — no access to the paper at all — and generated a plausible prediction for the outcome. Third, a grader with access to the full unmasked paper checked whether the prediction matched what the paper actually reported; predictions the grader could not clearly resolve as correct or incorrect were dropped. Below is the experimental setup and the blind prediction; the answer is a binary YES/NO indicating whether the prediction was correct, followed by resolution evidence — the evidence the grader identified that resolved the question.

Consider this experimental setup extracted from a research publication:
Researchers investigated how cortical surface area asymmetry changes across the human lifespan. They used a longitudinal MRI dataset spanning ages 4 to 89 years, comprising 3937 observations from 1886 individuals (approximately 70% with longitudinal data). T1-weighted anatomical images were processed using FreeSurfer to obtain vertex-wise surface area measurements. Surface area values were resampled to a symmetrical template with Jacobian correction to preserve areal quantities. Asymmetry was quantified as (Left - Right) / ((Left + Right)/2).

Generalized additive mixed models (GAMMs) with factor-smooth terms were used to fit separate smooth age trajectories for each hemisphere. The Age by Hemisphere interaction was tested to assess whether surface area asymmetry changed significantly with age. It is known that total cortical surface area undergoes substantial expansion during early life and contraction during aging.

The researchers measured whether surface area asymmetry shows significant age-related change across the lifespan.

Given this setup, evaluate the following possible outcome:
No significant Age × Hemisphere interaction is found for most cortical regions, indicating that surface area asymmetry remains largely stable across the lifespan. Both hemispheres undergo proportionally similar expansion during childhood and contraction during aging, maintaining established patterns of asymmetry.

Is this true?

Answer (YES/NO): NO